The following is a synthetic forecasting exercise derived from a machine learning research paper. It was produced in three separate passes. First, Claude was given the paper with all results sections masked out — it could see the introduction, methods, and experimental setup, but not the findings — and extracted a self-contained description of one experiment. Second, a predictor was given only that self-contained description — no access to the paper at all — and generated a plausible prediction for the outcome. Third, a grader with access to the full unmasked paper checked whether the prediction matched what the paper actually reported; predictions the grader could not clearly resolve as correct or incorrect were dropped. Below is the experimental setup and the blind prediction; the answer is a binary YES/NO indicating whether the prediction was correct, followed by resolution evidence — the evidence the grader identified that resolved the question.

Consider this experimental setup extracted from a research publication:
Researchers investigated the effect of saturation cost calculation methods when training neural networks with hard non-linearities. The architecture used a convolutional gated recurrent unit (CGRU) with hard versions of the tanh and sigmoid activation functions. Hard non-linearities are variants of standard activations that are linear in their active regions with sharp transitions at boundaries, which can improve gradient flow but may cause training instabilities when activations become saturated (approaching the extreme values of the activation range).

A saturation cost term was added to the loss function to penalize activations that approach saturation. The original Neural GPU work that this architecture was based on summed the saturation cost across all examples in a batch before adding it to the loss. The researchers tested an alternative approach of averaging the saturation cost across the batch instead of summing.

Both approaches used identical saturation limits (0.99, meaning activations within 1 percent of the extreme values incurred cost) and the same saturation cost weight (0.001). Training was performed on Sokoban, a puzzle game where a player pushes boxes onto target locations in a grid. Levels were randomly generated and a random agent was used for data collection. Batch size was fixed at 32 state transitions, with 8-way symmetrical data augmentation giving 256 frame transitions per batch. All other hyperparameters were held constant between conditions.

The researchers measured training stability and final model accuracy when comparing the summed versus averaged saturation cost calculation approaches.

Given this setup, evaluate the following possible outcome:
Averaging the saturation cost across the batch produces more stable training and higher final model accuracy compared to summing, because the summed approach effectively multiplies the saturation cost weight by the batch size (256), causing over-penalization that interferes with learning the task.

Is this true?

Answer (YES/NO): YES